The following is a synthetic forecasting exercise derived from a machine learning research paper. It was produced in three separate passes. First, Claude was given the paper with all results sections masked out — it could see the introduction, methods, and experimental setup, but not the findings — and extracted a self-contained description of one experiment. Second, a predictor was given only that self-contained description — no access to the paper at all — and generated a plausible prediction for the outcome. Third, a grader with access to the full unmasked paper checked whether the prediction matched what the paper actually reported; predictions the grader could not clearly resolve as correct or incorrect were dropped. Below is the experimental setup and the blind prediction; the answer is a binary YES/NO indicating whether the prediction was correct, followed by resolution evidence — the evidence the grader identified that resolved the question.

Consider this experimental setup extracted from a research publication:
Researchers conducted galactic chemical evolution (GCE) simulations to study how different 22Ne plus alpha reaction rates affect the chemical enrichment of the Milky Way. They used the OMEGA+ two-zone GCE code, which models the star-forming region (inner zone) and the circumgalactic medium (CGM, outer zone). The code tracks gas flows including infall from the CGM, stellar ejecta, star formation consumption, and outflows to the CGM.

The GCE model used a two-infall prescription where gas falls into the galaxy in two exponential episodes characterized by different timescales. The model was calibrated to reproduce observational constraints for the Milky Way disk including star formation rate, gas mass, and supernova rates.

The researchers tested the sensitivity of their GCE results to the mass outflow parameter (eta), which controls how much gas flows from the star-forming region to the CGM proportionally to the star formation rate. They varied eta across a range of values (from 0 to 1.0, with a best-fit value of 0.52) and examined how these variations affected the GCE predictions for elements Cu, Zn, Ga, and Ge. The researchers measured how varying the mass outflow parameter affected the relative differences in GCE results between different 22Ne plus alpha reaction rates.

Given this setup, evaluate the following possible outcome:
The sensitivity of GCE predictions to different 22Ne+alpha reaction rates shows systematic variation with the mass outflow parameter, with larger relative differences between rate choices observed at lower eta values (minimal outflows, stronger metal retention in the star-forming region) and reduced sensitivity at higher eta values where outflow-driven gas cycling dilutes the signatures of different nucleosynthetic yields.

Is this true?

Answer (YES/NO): NO